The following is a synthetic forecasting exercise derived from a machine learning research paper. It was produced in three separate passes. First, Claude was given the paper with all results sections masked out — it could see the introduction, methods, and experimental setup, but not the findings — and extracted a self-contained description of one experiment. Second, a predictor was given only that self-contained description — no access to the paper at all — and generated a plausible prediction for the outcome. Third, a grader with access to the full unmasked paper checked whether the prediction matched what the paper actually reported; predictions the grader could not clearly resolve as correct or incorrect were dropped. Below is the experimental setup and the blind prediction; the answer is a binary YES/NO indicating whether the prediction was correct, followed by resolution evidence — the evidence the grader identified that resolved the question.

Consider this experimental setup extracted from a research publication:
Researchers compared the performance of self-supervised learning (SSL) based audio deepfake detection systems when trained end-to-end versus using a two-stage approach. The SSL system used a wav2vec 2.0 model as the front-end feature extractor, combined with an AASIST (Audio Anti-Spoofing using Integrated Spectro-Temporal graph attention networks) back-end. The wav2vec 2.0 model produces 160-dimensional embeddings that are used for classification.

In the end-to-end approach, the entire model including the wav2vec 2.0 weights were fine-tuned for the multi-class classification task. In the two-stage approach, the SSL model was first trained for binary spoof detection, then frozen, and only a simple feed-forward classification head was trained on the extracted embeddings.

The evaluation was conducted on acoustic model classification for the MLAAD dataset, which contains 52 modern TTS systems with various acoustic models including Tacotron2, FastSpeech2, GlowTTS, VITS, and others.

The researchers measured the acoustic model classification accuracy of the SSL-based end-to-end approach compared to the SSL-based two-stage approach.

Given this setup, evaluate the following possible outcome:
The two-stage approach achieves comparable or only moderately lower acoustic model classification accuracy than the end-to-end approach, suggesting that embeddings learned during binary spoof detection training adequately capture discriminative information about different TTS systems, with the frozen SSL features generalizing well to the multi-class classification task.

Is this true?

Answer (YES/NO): NO